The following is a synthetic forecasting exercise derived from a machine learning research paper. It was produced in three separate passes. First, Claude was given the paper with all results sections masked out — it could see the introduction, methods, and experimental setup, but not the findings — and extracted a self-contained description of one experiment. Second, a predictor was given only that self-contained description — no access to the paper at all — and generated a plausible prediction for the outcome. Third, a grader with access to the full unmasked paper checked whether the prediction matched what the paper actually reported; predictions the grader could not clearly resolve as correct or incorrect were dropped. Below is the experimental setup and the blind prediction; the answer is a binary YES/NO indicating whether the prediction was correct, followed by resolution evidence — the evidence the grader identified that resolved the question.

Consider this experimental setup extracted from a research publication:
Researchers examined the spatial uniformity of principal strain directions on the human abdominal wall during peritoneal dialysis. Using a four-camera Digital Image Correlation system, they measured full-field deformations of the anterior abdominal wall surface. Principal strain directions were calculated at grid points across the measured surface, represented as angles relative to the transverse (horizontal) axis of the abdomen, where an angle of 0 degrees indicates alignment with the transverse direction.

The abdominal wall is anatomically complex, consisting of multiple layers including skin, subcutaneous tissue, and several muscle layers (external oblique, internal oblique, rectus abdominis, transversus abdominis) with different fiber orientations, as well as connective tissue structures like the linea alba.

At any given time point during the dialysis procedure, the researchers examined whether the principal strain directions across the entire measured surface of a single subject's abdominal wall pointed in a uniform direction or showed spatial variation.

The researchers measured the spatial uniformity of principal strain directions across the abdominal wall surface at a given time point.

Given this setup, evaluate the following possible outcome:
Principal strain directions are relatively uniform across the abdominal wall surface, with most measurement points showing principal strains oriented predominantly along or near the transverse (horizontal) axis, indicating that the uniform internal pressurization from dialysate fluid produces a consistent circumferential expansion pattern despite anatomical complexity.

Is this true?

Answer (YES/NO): NO